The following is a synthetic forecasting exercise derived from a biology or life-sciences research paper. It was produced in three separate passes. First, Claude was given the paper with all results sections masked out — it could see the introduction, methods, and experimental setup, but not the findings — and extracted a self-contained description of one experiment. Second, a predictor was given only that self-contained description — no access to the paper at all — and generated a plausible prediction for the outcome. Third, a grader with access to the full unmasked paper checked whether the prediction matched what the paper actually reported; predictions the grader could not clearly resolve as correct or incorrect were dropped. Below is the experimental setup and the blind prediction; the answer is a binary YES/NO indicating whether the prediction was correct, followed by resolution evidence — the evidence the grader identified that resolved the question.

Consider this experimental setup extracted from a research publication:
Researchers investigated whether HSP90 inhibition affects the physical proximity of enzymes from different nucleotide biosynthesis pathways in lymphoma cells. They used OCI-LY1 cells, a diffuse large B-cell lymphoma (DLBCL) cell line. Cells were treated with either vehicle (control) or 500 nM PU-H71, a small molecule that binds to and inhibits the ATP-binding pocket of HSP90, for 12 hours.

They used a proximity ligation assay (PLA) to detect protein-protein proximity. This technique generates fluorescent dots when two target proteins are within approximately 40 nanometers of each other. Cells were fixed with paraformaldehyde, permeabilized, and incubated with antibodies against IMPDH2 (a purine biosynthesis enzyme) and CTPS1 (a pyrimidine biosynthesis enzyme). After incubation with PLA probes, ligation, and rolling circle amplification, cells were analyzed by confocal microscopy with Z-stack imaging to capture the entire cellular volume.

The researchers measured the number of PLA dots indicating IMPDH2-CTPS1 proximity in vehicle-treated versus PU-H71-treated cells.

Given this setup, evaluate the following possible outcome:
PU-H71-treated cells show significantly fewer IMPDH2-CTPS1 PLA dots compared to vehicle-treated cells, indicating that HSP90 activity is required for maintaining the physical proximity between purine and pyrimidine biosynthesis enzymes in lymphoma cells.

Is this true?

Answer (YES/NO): YES